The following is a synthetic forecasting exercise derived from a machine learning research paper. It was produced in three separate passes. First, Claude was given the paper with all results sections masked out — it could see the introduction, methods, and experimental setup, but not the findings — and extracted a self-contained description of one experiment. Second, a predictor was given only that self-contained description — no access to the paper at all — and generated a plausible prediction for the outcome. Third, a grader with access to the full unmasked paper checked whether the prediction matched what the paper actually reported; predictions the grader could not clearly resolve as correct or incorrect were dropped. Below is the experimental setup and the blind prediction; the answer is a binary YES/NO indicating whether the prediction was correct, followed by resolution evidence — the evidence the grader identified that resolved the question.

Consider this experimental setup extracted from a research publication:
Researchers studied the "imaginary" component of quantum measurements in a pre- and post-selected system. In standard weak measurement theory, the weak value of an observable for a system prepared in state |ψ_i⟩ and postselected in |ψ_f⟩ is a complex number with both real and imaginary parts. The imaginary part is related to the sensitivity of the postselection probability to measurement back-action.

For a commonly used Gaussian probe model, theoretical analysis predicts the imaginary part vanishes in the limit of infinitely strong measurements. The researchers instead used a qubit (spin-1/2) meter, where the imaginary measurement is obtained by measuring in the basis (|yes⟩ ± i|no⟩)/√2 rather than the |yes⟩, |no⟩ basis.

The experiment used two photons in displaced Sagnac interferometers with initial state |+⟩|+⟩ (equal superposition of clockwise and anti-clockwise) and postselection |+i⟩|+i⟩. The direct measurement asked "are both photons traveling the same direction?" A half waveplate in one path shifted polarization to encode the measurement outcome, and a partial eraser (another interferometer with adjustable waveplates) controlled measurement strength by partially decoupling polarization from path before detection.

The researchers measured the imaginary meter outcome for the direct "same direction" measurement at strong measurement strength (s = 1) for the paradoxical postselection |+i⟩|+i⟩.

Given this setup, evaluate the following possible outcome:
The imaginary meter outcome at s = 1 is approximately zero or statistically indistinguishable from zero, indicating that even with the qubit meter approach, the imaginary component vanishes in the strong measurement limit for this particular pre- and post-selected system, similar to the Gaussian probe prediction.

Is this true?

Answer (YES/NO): YES